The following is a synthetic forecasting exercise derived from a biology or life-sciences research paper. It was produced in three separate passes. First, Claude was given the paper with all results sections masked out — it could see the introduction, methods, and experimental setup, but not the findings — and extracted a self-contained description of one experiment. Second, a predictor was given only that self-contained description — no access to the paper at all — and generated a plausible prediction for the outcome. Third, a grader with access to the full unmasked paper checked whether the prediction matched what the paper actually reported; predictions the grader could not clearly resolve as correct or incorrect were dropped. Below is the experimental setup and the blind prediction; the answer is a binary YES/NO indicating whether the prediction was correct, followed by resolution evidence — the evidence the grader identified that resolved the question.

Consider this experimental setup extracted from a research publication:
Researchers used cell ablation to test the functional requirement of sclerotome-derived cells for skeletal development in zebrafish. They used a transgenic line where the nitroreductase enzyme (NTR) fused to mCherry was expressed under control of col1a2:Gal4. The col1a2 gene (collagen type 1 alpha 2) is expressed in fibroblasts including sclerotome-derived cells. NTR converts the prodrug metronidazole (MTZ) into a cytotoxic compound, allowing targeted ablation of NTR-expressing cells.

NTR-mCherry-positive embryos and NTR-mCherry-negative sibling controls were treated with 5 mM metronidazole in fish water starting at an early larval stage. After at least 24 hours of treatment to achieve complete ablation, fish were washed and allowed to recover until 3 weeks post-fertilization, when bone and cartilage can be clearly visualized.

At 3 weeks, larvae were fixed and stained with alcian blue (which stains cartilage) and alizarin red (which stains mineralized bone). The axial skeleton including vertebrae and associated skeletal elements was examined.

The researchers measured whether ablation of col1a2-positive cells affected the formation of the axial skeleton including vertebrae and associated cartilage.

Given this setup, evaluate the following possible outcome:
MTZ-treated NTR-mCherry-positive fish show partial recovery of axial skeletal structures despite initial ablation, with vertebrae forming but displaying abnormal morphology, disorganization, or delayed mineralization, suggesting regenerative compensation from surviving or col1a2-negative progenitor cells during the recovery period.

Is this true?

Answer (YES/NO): NO